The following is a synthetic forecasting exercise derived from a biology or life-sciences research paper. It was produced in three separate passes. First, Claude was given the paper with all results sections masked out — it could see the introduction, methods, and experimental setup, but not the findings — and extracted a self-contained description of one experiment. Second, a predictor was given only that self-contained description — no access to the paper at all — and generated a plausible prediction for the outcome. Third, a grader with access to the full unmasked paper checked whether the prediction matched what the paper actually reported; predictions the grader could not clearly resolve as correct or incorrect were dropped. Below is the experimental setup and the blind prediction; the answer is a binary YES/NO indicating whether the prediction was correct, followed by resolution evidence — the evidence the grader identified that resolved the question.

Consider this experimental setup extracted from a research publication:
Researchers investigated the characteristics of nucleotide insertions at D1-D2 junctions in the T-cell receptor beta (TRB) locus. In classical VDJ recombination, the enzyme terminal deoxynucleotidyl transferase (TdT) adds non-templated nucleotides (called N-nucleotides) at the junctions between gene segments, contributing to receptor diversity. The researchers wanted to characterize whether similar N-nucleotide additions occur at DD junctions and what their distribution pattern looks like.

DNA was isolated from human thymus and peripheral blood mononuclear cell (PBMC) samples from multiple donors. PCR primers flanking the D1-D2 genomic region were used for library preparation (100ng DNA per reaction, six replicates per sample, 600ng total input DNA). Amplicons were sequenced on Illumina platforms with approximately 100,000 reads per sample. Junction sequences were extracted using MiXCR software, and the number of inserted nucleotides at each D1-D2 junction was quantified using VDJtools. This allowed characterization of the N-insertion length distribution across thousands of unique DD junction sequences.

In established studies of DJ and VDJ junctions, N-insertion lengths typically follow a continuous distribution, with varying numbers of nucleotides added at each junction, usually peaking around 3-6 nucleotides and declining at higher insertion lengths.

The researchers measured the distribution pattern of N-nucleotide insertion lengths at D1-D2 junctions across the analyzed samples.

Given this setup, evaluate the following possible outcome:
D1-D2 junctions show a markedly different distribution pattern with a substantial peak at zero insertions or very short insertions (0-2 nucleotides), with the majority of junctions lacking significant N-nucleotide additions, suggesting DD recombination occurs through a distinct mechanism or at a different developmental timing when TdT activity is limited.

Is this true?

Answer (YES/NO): NO